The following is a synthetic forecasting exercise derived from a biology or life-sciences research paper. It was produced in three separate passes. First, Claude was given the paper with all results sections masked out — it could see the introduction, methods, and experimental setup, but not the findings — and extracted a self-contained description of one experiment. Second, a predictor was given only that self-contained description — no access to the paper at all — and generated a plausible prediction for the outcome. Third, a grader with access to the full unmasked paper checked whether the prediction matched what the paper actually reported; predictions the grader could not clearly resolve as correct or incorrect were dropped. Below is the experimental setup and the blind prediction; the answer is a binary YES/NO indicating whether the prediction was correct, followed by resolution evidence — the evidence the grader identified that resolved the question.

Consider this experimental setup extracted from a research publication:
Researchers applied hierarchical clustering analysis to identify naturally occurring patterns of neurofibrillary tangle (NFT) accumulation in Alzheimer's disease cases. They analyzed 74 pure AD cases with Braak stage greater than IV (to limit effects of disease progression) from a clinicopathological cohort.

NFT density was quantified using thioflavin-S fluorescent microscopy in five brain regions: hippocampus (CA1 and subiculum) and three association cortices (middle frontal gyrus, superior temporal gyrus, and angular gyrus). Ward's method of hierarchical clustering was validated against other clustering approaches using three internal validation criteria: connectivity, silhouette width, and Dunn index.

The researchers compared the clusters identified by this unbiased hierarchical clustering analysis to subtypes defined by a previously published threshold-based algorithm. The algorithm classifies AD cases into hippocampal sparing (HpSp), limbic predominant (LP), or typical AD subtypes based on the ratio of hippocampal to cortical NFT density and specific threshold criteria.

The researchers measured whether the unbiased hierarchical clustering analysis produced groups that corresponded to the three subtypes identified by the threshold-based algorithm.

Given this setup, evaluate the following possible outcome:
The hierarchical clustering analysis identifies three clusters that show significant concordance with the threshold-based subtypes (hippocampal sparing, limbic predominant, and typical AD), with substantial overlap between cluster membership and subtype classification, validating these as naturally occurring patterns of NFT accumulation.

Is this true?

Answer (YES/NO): NO